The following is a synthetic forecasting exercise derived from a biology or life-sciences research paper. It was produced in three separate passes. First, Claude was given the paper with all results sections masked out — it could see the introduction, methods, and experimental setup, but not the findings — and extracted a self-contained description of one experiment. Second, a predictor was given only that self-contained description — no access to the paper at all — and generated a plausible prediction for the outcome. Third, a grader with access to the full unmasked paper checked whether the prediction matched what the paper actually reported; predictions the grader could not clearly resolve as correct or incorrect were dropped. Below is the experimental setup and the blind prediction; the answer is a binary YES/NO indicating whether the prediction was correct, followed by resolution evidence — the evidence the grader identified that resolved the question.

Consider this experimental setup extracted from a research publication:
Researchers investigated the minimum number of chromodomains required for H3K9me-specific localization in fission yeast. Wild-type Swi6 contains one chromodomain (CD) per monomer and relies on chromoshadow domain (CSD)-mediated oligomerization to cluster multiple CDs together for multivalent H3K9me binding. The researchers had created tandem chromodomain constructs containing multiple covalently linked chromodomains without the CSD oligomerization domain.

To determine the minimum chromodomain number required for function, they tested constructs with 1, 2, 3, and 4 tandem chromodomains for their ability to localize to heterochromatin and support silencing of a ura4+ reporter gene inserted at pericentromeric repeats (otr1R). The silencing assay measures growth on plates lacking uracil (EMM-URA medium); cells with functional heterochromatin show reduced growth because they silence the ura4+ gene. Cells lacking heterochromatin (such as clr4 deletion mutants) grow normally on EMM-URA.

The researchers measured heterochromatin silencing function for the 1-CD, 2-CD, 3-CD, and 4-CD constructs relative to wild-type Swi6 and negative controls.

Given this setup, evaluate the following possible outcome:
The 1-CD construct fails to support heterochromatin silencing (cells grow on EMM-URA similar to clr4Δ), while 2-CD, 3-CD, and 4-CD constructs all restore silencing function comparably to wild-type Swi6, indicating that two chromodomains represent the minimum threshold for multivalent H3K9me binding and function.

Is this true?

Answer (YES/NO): NO